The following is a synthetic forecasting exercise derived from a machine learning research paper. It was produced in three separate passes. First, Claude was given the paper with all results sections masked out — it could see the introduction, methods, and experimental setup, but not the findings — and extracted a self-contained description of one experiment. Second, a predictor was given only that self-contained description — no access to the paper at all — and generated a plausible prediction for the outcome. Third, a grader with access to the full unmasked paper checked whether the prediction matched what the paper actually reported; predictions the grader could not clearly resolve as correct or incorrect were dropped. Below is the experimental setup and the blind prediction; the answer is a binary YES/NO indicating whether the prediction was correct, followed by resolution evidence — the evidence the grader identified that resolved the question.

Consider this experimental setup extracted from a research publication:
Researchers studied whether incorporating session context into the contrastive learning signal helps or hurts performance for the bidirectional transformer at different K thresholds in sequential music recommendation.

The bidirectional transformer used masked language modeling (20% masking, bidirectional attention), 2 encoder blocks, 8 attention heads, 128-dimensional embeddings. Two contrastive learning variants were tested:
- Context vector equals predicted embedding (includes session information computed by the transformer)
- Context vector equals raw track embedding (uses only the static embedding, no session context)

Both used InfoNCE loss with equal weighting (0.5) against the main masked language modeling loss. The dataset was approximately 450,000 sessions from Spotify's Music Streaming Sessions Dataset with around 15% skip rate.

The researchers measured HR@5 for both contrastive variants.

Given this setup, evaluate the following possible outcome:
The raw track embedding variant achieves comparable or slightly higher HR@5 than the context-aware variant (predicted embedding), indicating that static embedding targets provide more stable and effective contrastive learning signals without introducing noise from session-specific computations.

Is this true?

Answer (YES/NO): NO